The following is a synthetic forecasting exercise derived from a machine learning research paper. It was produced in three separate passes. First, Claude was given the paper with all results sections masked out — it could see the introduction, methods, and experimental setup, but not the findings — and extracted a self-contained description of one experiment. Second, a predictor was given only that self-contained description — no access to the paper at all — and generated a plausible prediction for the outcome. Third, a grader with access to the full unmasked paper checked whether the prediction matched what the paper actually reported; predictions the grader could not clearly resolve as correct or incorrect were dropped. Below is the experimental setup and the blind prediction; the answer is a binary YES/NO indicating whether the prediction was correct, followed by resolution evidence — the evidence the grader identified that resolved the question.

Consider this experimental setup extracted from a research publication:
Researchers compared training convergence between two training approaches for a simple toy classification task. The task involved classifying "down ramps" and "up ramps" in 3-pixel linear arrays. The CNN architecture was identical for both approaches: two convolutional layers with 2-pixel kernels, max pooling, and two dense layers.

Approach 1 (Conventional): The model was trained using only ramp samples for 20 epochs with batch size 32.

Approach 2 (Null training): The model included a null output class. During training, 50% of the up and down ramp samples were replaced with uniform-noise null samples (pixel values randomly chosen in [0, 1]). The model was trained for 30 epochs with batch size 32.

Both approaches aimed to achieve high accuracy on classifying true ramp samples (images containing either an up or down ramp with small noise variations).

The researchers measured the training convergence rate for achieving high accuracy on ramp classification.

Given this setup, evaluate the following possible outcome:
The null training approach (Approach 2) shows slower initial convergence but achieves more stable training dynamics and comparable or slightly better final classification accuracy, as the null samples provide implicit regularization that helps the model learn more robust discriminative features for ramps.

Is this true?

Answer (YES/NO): NO